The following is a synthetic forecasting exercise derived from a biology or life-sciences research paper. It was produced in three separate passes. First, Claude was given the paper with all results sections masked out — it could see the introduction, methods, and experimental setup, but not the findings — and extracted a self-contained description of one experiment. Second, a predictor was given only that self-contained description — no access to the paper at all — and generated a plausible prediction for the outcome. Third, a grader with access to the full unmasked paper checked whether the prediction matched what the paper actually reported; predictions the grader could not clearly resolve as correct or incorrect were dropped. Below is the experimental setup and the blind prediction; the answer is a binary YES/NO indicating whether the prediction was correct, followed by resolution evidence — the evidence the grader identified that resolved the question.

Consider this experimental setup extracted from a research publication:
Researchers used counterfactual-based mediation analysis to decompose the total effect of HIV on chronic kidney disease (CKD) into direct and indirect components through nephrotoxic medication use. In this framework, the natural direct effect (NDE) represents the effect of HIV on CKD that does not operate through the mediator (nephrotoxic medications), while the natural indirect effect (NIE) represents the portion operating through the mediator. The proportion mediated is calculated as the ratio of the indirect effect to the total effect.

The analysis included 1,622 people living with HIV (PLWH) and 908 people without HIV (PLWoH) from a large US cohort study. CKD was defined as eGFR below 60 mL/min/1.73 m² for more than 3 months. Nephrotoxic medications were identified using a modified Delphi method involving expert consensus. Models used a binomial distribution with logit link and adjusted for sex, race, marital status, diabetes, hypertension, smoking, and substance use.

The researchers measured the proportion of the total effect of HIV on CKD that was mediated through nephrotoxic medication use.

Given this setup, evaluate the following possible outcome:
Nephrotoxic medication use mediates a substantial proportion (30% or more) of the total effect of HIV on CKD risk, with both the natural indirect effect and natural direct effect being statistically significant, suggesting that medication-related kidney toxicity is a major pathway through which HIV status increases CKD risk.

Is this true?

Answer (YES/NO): NO